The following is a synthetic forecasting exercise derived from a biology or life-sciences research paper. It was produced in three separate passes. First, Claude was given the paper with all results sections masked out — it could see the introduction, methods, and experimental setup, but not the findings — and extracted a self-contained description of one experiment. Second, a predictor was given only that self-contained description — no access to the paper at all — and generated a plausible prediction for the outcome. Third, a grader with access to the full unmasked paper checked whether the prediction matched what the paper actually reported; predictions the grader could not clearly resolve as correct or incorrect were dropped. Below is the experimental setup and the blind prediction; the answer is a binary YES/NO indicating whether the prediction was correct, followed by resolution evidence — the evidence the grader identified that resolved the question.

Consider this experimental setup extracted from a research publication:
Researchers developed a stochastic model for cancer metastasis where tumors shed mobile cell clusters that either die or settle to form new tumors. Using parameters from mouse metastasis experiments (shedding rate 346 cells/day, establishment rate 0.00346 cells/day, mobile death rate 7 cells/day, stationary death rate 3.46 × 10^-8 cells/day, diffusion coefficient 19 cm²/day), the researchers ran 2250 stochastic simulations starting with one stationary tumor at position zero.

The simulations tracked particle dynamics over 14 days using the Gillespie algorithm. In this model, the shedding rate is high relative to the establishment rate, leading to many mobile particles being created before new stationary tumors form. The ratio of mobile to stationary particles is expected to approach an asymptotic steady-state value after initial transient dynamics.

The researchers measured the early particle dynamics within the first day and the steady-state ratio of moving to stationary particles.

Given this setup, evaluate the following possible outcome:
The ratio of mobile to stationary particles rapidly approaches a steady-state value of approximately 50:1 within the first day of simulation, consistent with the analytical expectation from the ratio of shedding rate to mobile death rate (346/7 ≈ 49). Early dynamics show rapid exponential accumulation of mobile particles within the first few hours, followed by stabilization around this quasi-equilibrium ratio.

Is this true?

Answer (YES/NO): YES